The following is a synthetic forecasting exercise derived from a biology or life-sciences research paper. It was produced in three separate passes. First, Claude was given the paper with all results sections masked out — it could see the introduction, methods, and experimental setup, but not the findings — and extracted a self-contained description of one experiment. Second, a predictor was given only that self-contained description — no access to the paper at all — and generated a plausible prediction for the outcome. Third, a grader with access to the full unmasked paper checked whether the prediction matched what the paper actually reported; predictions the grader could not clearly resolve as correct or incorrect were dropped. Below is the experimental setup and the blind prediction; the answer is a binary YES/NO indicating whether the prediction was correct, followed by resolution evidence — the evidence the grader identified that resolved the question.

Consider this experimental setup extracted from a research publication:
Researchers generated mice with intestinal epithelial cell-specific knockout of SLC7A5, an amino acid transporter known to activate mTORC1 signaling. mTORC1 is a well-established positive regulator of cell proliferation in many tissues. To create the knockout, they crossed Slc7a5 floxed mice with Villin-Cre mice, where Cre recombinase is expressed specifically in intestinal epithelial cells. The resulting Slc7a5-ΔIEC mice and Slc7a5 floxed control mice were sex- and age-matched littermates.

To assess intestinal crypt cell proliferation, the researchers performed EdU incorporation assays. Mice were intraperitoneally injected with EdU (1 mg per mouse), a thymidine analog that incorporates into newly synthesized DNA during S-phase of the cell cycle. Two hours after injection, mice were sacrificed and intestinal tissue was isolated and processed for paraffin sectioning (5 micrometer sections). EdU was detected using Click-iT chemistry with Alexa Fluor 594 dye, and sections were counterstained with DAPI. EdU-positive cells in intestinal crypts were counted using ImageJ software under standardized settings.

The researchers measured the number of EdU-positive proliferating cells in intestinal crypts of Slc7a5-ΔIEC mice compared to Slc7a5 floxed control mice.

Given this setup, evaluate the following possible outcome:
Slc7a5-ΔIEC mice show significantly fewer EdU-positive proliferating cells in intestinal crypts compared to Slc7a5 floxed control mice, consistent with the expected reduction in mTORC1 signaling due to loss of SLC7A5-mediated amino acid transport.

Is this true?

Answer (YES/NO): NO